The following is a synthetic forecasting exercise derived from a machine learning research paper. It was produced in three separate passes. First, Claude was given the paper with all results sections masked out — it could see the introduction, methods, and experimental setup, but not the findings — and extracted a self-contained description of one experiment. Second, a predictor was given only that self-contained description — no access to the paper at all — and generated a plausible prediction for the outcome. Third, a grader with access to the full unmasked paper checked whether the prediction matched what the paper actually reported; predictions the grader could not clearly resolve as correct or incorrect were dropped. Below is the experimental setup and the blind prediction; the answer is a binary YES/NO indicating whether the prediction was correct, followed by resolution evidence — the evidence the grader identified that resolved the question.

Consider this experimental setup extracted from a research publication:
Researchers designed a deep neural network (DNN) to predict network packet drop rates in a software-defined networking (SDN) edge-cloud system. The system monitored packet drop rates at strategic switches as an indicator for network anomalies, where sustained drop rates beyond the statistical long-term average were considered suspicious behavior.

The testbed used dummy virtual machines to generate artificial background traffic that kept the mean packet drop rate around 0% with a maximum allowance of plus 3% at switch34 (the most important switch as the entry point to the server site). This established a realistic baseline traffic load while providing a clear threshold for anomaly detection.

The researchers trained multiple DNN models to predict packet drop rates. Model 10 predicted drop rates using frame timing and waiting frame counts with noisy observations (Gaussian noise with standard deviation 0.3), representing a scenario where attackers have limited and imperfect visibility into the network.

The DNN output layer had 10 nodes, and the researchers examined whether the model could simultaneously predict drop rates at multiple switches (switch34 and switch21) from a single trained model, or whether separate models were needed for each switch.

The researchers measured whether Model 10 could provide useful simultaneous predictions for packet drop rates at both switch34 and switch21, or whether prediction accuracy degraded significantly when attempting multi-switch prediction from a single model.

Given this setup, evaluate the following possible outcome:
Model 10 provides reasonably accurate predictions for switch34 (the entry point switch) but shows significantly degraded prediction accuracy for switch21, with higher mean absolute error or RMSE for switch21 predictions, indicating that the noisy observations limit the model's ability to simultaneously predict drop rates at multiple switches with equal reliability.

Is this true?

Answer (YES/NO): NO